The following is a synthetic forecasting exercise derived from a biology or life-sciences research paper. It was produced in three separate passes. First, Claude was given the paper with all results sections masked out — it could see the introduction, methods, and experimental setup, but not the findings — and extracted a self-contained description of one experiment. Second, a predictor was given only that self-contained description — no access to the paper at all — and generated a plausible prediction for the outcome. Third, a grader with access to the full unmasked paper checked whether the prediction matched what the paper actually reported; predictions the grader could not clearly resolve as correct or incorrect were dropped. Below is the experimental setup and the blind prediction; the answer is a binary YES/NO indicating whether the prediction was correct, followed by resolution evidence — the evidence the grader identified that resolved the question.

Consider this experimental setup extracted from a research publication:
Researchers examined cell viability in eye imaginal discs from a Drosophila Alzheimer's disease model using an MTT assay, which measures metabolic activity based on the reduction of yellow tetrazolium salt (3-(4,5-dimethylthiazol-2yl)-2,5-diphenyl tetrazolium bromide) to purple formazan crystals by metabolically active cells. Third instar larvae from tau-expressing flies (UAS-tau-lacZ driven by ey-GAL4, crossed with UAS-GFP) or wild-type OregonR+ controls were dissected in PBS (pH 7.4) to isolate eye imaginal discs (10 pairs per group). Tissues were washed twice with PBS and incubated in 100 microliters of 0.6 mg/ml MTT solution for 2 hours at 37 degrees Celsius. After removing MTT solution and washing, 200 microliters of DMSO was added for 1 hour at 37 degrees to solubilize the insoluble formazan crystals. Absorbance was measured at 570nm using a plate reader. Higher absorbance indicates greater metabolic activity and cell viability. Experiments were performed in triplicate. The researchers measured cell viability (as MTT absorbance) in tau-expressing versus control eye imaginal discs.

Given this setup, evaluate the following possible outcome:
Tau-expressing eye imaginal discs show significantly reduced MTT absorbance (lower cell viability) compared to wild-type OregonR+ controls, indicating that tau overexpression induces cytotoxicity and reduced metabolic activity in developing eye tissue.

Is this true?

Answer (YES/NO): YES